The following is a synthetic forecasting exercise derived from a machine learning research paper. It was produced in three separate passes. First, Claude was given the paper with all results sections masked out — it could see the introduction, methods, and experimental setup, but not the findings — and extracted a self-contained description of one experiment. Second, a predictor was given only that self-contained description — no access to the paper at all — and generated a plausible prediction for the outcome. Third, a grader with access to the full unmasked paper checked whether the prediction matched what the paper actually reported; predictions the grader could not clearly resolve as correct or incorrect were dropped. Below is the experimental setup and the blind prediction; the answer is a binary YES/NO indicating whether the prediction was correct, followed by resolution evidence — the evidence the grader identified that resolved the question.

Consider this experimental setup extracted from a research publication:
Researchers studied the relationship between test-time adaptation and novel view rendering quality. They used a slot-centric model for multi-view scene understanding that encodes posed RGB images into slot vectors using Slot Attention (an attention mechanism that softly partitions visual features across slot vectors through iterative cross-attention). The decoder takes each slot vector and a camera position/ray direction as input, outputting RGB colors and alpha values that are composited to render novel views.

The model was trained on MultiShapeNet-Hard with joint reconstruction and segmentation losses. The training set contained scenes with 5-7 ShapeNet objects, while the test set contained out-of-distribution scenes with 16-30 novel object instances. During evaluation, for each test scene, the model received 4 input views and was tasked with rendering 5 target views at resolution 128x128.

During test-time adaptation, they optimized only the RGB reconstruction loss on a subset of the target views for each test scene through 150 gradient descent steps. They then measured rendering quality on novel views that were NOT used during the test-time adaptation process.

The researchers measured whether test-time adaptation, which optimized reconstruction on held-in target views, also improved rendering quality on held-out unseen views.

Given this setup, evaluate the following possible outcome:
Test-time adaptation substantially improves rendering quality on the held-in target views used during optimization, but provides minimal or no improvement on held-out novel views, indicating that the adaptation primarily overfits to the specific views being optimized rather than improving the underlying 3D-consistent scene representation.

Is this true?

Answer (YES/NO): NO